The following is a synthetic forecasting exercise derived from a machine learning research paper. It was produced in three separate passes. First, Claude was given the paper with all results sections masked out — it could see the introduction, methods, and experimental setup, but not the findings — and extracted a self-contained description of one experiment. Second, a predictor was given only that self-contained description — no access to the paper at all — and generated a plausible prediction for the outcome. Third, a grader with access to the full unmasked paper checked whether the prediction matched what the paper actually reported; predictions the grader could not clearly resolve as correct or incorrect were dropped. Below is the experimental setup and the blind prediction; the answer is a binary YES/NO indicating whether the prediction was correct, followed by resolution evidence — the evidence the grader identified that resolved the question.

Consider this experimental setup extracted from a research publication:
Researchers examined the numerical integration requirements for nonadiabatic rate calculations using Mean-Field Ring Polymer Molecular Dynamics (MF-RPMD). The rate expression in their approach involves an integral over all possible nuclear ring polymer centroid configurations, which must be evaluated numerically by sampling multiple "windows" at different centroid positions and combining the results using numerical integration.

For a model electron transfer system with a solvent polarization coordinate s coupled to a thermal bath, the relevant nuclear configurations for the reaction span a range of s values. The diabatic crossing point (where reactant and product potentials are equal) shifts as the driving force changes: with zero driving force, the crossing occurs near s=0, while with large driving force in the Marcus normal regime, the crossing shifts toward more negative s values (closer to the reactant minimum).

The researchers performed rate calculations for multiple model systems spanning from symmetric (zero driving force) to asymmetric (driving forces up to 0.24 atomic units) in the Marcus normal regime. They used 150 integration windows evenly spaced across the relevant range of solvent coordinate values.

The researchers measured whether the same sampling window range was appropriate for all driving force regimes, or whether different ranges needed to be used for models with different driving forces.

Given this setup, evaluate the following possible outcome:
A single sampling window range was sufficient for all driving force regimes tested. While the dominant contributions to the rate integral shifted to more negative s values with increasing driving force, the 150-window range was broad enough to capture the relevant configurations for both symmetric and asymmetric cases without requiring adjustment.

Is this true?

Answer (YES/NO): NO